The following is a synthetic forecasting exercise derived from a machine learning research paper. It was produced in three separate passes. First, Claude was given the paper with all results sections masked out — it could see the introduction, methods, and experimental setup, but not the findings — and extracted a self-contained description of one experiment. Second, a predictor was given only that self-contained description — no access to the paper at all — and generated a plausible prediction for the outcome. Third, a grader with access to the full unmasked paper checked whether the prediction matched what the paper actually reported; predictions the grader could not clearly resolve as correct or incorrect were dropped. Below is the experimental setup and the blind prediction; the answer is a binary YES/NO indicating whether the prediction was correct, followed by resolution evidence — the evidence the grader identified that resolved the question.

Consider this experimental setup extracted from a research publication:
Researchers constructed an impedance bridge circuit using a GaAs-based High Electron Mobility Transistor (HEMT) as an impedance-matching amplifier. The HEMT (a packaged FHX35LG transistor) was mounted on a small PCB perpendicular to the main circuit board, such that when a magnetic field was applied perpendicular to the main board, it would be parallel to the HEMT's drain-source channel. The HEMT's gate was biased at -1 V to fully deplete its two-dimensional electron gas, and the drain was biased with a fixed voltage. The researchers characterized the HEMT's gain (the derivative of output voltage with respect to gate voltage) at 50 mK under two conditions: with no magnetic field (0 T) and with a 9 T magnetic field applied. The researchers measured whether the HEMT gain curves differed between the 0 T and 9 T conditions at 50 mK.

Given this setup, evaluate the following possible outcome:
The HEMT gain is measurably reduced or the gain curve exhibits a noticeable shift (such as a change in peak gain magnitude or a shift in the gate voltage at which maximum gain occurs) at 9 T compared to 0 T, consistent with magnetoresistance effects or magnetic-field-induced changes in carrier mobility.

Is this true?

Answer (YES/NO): NO